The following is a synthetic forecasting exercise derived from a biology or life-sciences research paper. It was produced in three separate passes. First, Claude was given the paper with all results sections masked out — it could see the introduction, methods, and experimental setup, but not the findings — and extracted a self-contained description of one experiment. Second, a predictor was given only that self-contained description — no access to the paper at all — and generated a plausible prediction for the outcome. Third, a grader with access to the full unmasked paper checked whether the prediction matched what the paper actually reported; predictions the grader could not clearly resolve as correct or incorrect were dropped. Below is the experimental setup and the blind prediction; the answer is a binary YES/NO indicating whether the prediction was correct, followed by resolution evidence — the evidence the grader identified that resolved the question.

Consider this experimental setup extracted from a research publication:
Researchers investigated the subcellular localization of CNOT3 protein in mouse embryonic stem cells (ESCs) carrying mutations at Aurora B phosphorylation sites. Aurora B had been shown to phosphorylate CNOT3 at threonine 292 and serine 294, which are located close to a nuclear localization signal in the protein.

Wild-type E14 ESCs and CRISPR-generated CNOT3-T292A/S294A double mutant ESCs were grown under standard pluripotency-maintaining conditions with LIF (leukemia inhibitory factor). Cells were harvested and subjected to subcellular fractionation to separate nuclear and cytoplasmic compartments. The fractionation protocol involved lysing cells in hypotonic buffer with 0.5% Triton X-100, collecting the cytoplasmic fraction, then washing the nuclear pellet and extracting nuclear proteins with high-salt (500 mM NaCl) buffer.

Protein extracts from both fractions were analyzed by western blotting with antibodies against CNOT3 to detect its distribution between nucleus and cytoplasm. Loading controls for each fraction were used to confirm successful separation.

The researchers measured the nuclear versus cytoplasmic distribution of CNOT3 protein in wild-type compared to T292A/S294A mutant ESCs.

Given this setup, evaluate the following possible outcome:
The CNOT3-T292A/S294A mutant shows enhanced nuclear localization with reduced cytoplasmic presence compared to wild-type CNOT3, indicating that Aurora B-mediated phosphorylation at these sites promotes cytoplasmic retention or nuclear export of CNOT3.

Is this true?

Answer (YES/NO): NO